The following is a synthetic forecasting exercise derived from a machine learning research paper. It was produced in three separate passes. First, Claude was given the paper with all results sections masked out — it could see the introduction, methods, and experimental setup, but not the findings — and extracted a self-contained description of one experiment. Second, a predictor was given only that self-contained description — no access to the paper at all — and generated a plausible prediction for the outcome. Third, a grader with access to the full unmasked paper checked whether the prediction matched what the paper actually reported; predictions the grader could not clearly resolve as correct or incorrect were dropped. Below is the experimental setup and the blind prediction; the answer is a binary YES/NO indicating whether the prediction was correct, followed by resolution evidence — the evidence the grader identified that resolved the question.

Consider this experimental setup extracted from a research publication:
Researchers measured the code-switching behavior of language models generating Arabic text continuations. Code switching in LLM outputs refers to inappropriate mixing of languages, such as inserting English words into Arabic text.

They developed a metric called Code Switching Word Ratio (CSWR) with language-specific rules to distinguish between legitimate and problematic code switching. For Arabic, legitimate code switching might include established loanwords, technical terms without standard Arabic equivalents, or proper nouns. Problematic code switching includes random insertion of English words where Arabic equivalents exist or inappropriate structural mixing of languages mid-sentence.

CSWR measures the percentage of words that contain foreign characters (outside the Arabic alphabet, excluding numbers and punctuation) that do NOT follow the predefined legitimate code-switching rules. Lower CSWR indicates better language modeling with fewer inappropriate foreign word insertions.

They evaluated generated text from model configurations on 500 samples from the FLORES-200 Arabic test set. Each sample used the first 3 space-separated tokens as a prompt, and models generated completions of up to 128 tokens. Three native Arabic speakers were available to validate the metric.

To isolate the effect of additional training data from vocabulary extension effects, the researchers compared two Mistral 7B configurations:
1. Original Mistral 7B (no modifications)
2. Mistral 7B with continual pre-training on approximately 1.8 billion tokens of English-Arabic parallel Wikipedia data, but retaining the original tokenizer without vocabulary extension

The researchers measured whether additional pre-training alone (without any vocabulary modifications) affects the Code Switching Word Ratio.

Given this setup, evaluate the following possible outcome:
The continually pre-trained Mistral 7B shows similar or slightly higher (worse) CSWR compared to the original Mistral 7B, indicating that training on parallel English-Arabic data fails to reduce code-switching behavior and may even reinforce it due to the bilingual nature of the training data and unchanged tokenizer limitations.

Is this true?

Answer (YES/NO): NO